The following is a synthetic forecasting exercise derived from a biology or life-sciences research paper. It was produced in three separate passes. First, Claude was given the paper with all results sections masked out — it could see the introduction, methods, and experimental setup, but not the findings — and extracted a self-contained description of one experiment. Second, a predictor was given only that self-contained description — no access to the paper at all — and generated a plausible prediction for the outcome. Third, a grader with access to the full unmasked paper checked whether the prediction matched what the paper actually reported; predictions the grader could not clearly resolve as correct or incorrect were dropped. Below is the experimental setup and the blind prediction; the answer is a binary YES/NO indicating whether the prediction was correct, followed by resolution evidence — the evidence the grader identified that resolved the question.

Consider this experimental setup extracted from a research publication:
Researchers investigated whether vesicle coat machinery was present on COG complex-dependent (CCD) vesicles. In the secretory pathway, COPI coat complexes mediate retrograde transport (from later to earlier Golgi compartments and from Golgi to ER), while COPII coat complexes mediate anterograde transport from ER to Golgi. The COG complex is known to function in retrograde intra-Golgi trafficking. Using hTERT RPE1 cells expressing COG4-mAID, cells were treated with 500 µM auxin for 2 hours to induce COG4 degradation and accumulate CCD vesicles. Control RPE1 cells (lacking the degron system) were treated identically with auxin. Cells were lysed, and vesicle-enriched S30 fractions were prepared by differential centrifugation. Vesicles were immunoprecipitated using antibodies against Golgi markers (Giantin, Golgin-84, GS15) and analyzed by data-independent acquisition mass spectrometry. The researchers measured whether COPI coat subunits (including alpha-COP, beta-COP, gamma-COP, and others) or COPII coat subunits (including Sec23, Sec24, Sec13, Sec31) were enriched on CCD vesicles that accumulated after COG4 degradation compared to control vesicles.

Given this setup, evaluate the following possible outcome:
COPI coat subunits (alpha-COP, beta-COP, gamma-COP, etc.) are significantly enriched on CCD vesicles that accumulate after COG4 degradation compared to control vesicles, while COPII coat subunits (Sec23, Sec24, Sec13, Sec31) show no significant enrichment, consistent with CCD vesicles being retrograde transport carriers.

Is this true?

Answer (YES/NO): NO